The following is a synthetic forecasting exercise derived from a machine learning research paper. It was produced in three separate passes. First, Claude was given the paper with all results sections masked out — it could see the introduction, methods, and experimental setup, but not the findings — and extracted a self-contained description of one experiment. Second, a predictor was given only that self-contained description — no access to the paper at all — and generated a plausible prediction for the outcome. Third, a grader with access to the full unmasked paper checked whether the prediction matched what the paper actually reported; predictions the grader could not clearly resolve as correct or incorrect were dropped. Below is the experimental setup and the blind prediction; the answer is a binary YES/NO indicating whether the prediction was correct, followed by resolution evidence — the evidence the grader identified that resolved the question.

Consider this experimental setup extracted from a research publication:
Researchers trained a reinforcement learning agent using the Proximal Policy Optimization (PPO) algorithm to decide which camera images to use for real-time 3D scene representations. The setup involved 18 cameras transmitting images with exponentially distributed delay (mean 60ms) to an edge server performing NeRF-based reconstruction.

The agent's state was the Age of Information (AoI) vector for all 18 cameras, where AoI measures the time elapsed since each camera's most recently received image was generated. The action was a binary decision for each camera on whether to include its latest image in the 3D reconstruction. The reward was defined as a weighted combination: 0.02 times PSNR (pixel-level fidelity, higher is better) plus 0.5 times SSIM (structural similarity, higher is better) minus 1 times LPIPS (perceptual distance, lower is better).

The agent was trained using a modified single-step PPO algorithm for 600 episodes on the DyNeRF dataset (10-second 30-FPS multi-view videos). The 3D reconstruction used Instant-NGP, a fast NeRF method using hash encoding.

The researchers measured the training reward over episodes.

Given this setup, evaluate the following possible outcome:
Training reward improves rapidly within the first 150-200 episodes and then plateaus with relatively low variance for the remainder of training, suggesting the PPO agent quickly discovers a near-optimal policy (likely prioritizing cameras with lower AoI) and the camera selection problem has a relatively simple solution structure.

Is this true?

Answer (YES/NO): NO